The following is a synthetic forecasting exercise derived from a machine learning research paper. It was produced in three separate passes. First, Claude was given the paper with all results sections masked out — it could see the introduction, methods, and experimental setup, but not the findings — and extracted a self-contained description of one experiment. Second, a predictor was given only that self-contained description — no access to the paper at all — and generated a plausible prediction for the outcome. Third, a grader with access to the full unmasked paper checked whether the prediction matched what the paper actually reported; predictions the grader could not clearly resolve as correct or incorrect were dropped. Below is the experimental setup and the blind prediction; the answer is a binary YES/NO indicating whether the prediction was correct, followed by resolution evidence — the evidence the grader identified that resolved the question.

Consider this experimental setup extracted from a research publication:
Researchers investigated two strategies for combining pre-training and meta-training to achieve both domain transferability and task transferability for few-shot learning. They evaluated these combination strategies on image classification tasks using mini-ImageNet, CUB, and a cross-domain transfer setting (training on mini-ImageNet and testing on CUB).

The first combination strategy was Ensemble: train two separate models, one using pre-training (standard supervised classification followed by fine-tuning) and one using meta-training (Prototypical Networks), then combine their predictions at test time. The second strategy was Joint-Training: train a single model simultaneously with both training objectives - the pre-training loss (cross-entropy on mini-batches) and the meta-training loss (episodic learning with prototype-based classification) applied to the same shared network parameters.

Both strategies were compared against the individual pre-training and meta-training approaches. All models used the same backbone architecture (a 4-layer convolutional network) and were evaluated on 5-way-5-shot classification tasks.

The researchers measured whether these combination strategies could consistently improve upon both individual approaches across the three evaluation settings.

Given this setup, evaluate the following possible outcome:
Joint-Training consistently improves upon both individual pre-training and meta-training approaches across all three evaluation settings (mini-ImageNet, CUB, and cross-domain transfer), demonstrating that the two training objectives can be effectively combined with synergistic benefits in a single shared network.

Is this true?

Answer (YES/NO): NO